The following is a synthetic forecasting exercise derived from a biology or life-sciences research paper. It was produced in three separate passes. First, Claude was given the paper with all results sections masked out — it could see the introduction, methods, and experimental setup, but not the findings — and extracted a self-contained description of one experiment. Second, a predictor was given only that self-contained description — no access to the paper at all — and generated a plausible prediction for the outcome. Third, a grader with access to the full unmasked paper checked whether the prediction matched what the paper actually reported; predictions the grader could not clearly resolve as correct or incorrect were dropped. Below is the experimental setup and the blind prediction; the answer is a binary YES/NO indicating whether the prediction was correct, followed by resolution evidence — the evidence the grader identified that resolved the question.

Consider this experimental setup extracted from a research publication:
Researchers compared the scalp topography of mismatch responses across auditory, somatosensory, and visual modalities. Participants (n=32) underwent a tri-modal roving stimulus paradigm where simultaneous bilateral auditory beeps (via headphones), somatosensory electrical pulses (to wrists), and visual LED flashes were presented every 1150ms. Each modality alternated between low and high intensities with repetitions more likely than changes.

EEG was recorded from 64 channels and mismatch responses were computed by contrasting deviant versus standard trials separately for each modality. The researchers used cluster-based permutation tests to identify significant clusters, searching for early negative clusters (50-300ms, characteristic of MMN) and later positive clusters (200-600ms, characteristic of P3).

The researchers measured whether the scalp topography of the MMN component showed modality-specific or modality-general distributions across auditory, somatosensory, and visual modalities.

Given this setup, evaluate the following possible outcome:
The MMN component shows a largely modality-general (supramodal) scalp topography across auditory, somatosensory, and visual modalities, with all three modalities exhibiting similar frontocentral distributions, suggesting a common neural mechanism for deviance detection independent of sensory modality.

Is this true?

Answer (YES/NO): NO